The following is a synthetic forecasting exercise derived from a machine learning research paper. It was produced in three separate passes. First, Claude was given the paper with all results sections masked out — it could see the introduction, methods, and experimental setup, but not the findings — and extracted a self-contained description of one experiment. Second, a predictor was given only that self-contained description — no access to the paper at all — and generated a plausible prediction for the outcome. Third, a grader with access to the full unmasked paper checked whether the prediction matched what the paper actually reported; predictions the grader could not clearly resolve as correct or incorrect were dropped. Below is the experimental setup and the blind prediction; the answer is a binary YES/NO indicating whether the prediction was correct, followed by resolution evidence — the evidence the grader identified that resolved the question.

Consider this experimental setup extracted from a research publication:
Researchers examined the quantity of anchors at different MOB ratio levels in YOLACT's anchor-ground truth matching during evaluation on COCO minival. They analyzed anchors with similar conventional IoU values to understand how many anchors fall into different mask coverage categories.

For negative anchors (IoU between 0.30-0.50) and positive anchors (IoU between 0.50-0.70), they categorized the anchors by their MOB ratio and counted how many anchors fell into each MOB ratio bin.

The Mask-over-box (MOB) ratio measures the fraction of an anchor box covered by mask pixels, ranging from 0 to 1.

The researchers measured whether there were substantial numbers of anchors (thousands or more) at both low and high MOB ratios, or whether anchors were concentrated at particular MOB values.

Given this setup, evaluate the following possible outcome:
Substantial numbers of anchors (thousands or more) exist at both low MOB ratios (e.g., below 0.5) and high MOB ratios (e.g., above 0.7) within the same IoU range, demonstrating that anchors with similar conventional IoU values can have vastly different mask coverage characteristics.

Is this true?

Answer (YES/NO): YES